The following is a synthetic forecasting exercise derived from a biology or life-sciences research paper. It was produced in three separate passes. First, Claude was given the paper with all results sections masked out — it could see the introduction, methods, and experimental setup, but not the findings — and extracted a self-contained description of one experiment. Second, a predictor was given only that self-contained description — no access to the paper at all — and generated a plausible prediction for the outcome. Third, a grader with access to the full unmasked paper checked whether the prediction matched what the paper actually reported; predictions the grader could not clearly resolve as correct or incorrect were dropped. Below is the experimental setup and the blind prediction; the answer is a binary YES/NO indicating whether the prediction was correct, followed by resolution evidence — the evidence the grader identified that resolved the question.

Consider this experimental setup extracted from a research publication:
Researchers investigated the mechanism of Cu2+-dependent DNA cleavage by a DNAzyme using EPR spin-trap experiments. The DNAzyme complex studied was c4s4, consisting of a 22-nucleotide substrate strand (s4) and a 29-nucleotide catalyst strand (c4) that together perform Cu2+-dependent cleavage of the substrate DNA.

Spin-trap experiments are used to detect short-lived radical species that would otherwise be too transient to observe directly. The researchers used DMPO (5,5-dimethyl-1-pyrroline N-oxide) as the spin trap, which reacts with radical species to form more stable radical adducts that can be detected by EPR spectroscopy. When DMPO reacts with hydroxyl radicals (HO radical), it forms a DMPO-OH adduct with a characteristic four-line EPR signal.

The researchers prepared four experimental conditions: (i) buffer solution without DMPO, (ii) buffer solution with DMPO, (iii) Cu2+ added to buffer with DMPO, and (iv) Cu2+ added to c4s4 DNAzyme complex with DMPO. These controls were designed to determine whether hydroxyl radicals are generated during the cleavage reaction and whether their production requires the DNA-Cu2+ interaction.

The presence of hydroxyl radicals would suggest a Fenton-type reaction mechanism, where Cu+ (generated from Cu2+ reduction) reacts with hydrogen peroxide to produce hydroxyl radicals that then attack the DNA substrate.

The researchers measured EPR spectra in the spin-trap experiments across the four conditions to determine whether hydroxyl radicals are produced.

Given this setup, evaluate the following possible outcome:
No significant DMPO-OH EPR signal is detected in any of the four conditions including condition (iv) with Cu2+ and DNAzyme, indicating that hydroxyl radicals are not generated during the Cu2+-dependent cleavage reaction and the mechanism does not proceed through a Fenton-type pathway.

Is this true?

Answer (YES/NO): NO